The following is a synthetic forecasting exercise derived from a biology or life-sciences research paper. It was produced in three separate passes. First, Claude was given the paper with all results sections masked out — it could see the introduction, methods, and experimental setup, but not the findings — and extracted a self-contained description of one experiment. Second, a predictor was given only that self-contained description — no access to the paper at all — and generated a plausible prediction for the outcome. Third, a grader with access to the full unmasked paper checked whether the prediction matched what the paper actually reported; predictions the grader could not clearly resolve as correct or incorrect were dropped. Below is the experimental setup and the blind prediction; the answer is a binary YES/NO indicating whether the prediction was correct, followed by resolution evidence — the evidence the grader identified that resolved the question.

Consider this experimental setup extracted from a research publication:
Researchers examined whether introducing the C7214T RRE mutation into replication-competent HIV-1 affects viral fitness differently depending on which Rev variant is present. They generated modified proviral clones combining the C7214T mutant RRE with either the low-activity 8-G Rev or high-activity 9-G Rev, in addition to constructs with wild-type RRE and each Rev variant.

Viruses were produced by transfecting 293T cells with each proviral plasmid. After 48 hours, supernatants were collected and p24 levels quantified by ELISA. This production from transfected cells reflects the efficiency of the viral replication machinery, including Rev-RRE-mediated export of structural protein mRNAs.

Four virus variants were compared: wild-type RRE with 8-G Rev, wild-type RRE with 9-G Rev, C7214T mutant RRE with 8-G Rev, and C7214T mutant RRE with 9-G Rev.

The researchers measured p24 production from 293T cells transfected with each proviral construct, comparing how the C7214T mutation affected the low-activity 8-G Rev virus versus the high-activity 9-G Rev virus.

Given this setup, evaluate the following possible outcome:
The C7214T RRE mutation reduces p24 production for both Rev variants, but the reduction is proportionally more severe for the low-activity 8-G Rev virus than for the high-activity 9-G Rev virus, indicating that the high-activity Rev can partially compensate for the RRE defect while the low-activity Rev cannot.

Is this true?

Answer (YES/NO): NO